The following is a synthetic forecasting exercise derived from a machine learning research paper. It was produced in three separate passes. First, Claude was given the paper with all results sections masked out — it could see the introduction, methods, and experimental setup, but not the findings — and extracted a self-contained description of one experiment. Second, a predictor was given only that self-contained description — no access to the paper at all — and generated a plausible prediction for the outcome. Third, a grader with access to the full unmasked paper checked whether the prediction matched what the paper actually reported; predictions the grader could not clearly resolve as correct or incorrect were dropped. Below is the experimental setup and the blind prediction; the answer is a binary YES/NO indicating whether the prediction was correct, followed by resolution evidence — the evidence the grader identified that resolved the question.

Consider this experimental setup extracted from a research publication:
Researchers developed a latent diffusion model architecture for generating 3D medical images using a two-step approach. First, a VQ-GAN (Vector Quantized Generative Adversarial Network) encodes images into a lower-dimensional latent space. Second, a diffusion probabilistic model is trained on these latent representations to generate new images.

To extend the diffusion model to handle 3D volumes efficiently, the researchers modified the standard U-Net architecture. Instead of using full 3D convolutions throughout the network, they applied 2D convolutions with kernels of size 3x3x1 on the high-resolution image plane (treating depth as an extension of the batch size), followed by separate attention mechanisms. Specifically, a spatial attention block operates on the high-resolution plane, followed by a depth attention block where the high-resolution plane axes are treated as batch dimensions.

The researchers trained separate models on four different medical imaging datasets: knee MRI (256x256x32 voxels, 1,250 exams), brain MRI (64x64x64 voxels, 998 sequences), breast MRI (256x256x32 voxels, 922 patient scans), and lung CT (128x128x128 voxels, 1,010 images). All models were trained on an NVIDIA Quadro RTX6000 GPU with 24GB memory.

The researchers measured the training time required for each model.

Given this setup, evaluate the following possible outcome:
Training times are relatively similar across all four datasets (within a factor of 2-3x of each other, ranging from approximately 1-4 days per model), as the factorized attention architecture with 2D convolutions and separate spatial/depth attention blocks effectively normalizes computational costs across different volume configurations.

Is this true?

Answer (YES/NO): NO